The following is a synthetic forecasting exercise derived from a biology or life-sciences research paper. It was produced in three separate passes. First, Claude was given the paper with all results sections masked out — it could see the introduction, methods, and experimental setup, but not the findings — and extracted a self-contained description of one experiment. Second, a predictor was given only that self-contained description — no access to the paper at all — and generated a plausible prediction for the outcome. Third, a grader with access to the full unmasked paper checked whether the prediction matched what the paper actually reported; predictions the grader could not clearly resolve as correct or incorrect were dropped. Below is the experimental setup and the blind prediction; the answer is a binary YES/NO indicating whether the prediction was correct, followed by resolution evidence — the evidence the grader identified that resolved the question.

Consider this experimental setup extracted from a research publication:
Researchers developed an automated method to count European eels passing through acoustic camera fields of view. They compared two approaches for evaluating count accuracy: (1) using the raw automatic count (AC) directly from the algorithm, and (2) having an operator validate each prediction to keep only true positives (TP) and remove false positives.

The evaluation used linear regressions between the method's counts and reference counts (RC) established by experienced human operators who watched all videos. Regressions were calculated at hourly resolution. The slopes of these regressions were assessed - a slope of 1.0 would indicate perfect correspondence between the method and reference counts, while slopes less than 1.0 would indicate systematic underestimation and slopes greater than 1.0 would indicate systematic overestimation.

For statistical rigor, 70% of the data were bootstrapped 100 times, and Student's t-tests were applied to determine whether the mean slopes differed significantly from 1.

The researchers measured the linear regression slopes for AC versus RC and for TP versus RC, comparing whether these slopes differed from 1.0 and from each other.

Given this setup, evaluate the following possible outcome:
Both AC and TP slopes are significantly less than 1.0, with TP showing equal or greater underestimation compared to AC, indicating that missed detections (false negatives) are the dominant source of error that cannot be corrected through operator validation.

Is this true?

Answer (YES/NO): YES